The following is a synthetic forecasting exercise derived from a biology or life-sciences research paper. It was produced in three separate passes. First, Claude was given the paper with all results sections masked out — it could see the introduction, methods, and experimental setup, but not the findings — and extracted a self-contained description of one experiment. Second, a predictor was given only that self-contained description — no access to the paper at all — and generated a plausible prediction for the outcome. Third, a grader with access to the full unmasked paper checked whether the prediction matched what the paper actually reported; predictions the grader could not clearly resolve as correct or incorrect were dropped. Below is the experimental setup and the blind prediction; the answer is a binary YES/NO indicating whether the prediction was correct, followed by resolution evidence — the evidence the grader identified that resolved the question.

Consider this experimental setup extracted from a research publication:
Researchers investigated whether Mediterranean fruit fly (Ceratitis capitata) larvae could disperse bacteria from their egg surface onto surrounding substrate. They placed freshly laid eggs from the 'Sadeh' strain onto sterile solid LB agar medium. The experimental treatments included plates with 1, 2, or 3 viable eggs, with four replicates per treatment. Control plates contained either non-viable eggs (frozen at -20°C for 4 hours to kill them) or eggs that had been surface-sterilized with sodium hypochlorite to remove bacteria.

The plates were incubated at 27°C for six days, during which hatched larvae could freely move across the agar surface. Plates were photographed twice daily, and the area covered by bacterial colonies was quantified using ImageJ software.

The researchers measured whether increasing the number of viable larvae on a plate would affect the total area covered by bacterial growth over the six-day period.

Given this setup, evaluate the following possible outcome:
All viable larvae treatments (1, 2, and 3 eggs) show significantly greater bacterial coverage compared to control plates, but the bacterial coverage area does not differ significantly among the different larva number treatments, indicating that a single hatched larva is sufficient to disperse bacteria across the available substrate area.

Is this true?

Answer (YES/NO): NO